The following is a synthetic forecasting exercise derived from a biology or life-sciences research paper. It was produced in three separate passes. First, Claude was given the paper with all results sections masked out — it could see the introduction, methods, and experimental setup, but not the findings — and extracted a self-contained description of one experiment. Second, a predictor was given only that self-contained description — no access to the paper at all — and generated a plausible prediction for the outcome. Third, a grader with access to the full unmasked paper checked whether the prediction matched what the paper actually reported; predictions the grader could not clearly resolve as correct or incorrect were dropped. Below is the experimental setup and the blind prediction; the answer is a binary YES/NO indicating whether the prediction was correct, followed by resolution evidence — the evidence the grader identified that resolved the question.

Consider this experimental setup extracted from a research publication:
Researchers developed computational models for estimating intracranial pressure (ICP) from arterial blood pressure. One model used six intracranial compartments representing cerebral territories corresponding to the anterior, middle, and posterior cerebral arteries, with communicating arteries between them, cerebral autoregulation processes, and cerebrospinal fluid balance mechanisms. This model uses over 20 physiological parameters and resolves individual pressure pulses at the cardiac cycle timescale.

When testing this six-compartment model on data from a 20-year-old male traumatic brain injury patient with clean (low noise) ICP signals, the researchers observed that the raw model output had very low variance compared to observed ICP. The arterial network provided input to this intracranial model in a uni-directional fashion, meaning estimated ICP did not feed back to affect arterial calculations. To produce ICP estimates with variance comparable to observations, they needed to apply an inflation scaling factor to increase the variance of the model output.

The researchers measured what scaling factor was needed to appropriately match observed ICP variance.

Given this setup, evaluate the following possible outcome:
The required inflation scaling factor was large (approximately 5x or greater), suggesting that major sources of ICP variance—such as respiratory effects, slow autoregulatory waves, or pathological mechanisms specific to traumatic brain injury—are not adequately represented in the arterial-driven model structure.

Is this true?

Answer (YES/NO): YES